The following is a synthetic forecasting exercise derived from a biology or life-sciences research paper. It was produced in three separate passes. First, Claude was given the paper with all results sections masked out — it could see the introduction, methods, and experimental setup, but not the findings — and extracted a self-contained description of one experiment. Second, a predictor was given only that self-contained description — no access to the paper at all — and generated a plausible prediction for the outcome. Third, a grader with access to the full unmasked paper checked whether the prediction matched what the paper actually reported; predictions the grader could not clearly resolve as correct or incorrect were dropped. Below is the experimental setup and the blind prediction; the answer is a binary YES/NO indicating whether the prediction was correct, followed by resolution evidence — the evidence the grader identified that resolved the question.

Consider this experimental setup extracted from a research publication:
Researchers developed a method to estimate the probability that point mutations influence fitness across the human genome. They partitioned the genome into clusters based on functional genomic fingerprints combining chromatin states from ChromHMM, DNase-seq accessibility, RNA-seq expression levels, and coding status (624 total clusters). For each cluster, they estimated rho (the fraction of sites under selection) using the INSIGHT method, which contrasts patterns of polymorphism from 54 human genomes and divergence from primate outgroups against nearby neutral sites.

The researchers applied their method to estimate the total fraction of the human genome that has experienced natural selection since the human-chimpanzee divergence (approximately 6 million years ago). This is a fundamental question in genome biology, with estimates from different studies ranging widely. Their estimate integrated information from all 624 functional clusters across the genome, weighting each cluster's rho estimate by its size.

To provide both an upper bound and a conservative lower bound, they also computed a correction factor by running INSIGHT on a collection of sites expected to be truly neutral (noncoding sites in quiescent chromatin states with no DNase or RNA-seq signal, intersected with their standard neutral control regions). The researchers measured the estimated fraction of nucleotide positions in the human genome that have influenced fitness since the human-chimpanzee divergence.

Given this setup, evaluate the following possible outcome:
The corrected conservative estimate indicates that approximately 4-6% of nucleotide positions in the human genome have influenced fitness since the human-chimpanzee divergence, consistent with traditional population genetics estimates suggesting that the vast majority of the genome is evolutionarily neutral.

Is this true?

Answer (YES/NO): NO